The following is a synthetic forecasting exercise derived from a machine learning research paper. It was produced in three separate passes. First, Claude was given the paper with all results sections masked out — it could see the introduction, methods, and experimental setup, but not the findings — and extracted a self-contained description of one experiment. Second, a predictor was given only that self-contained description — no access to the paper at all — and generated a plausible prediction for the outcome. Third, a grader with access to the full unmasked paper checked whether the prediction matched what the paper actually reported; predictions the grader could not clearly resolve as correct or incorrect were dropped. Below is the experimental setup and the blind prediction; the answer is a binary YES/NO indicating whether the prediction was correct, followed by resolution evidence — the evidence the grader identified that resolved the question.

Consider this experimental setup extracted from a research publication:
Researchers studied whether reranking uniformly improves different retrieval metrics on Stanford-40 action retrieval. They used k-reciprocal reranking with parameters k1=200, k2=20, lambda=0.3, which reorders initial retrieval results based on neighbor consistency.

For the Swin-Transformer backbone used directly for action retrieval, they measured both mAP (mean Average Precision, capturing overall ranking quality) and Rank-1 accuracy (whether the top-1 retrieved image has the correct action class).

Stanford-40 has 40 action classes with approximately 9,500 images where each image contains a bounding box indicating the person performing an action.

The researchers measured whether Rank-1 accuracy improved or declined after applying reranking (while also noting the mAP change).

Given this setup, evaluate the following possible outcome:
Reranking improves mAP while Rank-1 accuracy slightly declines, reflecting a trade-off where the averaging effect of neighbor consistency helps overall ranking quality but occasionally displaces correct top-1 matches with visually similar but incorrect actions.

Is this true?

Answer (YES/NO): YES